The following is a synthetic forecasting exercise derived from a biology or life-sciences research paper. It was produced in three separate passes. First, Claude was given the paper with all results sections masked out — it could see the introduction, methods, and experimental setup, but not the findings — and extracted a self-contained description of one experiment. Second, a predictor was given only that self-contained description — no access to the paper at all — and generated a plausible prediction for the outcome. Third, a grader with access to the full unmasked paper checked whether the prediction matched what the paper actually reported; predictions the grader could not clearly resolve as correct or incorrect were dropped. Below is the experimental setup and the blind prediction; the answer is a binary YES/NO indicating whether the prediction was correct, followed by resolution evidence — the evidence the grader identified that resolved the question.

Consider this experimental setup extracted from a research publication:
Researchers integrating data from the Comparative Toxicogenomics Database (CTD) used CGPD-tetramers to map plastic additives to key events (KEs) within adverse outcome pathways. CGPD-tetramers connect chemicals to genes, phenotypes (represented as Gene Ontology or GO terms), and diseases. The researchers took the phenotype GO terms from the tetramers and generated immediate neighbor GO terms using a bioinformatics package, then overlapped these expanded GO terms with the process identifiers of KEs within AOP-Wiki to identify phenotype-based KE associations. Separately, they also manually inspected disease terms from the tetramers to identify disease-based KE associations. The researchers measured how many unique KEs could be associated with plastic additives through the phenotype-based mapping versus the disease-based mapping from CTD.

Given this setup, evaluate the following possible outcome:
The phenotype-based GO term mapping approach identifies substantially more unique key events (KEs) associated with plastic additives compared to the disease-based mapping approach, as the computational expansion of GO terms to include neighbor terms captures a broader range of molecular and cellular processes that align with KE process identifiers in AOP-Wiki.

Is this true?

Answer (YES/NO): YES